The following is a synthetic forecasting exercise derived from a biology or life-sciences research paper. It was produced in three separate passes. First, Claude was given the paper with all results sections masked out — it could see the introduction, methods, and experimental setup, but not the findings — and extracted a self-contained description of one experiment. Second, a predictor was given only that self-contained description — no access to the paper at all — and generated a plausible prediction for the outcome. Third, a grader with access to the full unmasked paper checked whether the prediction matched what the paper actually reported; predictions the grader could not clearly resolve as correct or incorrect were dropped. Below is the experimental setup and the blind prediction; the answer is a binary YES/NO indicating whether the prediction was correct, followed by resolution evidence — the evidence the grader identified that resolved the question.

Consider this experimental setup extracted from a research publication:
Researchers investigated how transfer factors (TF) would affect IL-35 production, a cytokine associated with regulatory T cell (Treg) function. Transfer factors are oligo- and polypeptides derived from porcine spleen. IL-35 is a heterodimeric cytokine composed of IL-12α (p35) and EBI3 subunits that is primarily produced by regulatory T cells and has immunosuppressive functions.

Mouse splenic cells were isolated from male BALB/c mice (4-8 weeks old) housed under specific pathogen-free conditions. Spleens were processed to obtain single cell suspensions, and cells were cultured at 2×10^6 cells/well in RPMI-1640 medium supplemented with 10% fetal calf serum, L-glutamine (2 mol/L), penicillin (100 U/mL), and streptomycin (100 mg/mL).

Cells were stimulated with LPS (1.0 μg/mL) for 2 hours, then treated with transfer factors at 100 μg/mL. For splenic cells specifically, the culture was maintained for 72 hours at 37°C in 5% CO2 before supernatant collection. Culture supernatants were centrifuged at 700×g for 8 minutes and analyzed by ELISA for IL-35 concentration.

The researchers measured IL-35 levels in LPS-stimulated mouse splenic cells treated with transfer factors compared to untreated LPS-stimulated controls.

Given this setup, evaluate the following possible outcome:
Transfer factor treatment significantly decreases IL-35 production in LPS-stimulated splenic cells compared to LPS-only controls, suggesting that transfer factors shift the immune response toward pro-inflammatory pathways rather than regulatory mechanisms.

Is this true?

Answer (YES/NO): NO